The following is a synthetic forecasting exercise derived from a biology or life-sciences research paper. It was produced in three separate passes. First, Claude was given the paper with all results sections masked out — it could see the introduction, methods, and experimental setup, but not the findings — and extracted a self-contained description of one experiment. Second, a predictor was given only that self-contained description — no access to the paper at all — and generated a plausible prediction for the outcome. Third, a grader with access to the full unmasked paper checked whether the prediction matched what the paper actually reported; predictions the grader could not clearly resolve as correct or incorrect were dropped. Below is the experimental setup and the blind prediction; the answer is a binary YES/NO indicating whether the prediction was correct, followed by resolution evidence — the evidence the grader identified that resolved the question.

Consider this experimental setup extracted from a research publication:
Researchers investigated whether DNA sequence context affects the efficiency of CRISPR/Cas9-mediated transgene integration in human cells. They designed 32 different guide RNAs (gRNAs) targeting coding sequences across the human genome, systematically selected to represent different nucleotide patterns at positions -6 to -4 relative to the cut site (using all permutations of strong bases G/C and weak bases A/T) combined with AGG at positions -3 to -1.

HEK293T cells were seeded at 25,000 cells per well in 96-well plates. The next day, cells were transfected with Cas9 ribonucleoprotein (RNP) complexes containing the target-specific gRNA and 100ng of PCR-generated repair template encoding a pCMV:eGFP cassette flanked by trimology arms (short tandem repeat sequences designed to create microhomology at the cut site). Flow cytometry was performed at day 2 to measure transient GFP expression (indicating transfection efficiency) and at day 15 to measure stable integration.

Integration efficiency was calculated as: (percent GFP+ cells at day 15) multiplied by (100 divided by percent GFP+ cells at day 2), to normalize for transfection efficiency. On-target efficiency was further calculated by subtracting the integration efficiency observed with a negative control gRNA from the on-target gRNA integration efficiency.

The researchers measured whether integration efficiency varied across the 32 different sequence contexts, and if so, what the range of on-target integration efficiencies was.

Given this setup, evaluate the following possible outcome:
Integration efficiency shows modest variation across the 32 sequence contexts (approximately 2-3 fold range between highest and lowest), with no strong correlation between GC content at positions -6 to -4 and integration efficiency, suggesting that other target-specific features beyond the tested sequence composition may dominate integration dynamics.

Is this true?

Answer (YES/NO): NO